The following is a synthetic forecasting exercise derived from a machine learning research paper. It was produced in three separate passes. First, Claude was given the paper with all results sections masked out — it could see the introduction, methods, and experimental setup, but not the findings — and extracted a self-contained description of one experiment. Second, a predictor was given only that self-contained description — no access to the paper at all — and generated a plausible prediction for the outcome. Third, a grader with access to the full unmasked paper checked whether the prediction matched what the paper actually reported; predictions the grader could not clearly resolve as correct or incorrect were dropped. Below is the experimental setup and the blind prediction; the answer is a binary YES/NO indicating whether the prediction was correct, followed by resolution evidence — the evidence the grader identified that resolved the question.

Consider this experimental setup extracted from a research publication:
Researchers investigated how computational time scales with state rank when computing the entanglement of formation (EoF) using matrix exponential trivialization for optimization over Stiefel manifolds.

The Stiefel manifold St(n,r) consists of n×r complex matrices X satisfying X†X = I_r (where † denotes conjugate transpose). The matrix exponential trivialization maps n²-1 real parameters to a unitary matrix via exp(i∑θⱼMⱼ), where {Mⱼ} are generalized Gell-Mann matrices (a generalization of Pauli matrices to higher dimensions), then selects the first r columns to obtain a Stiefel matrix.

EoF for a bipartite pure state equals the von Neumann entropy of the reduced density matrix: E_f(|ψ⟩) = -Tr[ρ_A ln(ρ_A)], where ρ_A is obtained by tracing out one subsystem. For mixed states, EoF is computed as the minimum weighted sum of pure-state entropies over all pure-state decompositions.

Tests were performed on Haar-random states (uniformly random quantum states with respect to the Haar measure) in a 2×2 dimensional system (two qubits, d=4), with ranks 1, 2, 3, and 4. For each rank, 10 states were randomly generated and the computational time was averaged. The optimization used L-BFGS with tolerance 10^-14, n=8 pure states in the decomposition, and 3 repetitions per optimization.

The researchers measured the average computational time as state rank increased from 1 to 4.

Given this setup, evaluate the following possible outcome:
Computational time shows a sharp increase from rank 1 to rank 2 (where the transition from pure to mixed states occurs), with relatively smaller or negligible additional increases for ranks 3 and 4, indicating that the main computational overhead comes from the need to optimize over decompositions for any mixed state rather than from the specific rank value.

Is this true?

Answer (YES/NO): YES